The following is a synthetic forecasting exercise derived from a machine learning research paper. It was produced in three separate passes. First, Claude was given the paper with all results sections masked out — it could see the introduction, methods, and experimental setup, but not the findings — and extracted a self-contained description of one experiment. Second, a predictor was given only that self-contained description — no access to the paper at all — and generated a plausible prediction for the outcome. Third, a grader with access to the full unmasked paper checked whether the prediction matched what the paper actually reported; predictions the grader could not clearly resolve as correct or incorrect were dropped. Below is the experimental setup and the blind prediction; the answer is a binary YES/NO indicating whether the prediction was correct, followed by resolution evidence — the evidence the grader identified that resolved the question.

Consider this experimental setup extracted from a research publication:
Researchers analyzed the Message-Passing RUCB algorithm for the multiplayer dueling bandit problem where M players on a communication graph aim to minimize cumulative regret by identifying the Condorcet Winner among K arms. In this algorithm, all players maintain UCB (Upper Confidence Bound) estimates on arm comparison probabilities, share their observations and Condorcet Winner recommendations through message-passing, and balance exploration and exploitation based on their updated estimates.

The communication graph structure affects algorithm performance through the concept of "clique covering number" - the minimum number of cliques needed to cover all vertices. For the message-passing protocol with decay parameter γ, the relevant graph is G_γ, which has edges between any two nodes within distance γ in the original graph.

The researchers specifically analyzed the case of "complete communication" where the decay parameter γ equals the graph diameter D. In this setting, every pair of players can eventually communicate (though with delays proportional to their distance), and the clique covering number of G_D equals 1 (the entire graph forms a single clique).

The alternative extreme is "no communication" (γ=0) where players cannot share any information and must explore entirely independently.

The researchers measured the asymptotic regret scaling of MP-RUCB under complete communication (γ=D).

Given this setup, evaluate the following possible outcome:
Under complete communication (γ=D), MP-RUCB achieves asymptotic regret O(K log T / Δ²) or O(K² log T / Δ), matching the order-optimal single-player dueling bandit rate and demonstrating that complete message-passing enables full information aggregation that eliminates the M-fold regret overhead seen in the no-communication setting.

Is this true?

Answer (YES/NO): NO